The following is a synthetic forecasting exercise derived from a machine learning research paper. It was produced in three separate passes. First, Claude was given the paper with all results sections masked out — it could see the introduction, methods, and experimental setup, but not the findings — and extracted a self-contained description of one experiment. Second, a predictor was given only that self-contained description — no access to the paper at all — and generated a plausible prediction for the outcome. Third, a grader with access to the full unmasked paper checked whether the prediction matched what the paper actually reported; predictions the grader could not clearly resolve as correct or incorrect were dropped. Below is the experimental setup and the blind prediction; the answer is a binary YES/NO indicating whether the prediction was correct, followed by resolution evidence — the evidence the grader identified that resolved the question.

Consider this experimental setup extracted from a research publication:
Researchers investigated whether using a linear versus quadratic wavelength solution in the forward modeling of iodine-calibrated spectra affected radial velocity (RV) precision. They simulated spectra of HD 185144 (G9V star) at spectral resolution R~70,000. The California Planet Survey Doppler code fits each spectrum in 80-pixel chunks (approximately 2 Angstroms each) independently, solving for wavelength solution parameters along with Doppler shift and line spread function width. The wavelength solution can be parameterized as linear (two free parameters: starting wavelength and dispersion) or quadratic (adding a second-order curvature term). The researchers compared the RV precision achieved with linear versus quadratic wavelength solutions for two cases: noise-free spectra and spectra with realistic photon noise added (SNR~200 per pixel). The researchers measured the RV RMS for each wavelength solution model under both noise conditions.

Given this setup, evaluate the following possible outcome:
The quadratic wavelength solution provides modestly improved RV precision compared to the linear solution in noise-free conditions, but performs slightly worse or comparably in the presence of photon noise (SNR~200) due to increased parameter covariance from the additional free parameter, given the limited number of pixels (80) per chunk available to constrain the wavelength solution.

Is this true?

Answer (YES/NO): NO